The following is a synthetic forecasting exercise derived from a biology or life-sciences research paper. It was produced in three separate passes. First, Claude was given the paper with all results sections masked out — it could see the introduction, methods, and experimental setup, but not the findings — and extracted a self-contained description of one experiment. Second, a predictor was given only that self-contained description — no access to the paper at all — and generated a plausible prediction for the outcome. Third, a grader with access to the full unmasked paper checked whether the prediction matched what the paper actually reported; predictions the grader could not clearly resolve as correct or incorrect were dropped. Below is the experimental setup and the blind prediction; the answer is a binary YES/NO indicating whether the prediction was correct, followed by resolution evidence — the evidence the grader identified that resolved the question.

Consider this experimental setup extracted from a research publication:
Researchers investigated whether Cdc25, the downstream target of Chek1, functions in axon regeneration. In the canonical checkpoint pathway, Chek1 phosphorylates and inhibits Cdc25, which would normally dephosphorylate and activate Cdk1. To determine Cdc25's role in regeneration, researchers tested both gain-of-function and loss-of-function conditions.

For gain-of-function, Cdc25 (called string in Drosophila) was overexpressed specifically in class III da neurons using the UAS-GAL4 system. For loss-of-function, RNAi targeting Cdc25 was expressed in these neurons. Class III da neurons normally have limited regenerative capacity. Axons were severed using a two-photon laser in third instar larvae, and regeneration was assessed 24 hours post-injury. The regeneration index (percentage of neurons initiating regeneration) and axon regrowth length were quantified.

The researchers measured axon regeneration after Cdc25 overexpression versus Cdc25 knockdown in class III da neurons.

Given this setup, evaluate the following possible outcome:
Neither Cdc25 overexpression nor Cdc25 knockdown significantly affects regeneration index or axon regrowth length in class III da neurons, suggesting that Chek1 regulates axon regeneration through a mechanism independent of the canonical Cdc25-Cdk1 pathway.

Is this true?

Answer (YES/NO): NO